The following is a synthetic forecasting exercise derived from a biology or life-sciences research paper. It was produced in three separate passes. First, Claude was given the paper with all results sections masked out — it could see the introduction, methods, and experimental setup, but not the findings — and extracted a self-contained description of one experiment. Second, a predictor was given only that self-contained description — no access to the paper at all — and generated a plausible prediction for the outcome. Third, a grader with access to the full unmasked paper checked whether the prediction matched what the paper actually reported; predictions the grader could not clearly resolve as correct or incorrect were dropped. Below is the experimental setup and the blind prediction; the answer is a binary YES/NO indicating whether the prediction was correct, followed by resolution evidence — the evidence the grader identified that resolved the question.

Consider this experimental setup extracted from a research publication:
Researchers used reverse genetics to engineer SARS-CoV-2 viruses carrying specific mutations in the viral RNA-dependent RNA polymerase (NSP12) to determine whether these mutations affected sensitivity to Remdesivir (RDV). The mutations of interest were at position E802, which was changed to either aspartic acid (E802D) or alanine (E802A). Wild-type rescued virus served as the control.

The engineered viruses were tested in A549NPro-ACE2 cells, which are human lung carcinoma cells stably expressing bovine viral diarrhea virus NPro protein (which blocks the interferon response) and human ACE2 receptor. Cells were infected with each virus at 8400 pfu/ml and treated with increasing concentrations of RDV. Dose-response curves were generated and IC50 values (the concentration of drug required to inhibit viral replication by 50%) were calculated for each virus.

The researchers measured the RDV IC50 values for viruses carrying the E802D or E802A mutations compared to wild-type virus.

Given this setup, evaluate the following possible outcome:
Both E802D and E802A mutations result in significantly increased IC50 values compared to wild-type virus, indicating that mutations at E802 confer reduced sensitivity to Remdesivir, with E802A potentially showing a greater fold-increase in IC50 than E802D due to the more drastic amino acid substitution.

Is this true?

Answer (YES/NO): NO